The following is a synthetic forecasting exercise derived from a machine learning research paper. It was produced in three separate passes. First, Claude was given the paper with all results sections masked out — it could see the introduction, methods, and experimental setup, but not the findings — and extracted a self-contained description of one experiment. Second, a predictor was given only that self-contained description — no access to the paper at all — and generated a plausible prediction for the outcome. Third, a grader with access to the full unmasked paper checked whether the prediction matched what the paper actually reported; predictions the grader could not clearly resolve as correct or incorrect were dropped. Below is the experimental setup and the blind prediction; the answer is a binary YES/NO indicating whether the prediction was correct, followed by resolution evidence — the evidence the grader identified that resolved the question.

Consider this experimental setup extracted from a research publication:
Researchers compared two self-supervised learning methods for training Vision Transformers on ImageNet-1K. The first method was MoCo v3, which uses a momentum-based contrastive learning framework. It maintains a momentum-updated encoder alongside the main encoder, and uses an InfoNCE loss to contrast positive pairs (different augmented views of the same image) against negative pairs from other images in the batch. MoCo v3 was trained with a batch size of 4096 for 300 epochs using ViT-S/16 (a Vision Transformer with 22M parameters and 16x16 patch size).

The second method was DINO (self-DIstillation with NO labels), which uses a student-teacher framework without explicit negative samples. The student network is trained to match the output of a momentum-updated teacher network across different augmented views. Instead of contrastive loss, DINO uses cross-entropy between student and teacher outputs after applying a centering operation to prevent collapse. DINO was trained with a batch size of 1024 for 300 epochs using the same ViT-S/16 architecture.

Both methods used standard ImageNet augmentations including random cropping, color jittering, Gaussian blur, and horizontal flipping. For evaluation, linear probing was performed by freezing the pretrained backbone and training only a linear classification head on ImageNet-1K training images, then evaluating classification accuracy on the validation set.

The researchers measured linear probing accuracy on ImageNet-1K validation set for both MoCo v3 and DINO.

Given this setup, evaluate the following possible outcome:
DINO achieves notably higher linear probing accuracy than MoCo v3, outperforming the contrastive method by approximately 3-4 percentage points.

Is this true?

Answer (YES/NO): NO